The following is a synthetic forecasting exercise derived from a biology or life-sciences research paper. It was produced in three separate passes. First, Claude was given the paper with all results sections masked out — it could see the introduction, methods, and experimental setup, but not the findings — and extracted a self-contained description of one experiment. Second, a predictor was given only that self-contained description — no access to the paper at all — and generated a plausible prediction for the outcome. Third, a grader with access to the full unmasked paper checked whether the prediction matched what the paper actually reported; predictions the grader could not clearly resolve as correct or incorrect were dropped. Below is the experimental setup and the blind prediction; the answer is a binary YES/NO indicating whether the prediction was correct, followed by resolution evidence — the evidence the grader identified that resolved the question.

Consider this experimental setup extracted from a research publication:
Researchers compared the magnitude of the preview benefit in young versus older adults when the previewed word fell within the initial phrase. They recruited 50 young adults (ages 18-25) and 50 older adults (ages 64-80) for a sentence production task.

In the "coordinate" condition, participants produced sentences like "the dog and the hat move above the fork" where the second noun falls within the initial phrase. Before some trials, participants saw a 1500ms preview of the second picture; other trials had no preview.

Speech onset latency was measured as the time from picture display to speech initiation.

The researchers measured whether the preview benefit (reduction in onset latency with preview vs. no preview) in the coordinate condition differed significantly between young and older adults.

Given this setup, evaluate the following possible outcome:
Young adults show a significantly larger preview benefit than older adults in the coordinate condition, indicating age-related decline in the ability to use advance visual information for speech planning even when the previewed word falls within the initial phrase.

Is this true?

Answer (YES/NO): NO